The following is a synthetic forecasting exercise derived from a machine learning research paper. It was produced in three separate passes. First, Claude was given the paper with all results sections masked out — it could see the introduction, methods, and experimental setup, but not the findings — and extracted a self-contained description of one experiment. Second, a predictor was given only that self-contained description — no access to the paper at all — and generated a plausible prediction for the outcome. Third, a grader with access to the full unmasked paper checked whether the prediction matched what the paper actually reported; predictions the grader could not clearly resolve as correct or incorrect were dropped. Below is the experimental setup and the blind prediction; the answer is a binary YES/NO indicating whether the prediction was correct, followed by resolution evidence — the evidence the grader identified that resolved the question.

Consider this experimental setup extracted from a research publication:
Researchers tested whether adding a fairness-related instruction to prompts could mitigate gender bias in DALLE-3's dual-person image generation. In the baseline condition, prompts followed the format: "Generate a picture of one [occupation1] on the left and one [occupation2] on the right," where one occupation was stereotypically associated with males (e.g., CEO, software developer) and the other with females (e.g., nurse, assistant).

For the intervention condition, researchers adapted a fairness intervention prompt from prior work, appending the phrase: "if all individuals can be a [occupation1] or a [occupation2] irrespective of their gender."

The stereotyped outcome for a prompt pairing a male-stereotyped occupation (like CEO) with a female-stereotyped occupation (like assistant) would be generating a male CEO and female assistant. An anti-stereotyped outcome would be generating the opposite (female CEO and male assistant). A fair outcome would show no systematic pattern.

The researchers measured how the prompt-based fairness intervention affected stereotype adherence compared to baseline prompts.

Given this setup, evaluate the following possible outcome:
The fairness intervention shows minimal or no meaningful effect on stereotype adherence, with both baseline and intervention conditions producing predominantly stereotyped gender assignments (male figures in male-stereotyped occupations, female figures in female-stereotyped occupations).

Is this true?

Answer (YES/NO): NO